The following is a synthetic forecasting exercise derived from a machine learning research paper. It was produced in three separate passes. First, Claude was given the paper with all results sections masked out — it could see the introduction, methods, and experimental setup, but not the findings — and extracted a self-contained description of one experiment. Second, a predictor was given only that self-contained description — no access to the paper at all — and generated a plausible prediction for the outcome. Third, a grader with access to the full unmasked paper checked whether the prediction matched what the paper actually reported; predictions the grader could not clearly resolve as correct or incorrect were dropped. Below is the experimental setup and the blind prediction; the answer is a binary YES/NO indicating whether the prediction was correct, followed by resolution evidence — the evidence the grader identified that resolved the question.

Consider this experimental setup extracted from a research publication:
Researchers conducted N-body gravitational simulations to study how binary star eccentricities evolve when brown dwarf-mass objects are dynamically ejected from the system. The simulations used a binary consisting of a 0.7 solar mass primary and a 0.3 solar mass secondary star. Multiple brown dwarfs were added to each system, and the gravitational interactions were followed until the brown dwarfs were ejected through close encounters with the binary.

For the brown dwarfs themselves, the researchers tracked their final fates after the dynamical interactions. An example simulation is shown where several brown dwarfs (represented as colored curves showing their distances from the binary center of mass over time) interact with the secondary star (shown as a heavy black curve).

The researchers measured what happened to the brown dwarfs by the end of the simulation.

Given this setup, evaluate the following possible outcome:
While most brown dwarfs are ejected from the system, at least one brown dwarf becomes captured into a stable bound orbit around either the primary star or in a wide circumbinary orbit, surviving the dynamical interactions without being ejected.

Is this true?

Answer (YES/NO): YES